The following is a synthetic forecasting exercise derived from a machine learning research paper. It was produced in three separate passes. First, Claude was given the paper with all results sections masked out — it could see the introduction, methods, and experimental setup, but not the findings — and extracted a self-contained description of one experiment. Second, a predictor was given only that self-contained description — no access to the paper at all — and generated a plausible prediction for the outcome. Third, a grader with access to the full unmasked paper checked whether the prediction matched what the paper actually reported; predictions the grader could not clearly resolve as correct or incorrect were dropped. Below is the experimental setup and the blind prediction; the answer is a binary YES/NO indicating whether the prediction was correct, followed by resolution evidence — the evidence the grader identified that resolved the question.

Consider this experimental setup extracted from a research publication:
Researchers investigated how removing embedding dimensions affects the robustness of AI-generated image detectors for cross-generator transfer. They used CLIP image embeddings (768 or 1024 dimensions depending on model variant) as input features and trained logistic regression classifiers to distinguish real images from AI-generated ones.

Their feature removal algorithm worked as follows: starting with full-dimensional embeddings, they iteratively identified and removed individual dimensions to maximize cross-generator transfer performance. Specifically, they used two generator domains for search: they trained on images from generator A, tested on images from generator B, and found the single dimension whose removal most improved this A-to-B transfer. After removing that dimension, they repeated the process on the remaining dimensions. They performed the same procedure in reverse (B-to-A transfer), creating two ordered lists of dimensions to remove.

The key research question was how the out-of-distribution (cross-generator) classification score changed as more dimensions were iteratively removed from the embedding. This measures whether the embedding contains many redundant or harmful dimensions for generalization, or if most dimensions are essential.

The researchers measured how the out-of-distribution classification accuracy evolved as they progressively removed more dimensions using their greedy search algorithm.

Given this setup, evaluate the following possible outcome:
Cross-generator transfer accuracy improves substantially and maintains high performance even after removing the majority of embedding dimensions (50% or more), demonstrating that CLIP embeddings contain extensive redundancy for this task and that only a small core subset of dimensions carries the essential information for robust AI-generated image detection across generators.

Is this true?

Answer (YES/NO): YES